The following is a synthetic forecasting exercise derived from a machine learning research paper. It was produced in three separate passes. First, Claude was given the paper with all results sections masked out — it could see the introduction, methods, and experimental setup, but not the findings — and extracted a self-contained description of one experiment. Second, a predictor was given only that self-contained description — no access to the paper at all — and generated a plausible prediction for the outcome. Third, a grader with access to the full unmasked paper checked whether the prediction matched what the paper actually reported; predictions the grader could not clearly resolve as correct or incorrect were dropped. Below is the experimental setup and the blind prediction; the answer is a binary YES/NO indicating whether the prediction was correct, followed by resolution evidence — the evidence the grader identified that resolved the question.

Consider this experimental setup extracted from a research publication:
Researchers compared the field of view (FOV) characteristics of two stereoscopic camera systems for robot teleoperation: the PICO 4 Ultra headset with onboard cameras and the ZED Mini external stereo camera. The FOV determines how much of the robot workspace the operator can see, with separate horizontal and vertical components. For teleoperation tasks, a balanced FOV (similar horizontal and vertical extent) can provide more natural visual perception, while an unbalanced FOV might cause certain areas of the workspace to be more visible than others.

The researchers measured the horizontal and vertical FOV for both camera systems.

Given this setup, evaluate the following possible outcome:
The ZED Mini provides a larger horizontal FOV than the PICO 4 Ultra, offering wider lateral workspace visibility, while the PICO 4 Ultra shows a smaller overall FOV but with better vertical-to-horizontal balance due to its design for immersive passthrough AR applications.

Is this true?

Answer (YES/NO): NO